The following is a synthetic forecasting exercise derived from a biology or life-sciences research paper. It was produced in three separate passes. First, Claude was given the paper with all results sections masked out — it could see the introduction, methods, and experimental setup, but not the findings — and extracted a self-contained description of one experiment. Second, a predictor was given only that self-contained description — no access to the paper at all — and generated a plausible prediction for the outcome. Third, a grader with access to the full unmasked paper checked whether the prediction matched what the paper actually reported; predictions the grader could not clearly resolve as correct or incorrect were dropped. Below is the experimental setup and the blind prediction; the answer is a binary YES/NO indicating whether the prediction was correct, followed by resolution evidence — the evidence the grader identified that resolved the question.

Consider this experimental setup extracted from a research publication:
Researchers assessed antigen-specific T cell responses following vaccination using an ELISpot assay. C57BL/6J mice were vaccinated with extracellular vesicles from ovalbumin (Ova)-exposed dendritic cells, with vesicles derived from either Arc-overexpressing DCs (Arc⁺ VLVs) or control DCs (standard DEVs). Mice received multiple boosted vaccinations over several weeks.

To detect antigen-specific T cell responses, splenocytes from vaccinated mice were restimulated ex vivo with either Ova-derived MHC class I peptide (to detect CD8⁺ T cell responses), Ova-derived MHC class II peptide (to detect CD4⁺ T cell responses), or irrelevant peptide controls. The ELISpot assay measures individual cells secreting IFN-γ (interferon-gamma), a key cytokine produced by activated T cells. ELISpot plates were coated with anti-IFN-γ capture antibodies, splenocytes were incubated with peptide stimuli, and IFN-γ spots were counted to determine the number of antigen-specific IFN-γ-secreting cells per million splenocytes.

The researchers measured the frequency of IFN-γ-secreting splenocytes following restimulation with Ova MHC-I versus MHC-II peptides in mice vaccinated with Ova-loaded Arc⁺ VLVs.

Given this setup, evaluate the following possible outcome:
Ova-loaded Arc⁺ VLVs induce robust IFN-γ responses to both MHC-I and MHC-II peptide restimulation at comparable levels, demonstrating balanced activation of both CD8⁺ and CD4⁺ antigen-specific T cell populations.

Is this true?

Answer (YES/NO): NO